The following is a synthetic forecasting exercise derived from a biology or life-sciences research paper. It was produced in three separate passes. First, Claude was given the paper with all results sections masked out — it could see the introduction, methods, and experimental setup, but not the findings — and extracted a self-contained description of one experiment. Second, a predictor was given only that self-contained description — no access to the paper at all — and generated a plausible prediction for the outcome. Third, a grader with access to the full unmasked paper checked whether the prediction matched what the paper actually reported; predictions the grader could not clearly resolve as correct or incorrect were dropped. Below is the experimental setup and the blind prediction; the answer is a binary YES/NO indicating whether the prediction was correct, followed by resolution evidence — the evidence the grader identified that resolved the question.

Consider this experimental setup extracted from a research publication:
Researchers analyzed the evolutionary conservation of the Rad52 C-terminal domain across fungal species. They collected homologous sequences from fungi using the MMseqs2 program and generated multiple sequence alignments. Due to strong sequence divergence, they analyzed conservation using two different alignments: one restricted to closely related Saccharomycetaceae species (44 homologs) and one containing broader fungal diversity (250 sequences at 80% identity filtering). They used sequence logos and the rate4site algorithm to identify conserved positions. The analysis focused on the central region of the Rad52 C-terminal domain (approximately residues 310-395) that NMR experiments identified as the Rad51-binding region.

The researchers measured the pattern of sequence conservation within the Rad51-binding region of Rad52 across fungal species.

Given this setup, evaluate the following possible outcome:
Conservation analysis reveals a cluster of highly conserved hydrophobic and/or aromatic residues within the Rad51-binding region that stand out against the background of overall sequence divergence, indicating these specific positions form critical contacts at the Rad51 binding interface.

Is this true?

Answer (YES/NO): YES